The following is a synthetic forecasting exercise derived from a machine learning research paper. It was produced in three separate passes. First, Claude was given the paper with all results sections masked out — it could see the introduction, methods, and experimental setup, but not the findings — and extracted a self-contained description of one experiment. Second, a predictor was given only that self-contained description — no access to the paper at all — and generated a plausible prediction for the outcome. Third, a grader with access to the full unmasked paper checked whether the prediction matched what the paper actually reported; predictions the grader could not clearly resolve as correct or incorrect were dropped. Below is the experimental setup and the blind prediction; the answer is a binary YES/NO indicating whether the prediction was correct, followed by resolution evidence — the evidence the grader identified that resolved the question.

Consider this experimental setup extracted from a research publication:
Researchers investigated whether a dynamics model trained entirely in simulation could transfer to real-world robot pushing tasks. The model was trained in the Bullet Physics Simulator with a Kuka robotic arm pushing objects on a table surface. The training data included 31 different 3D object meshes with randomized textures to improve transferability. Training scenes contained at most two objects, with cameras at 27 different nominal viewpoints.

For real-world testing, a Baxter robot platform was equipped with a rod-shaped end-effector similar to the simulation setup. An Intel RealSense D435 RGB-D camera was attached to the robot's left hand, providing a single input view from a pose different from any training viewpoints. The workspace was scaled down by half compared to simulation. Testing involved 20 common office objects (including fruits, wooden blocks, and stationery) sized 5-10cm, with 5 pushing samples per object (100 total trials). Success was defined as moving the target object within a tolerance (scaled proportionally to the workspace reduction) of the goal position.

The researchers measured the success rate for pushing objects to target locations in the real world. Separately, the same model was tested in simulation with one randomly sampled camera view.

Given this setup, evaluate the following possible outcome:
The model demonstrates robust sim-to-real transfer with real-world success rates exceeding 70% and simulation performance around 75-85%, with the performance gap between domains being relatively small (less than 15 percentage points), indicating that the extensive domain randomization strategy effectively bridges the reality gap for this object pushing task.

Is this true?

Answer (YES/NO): NO